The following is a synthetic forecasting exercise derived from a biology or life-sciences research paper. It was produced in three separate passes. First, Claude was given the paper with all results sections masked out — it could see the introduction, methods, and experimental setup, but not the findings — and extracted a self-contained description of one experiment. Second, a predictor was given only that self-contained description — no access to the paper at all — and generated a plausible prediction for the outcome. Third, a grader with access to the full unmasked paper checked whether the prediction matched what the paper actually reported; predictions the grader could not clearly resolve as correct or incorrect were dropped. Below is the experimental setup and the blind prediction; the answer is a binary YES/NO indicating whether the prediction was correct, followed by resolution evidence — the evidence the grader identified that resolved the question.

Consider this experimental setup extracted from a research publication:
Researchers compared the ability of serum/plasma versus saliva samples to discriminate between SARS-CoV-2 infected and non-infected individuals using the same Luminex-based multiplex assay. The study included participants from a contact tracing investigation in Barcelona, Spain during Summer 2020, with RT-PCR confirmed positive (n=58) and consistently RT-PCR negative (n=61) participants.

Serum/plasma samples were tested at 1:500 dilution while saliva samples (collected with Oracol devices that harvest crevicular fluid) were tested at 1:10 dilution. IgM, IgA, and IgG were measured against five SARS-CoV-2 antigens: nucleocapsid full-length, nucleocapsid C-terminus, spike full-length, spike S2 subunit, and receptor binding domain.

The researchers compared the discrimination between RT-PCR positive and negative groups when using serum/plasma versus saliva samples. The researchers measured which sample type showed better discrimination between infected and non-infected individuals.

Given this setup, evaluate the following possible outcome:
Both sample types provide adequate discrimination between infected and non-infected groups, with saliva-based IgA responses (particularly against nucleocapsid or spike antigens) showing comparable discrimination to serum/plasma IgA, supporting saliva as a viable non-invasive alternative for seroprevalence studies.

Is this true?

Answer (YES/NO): NO